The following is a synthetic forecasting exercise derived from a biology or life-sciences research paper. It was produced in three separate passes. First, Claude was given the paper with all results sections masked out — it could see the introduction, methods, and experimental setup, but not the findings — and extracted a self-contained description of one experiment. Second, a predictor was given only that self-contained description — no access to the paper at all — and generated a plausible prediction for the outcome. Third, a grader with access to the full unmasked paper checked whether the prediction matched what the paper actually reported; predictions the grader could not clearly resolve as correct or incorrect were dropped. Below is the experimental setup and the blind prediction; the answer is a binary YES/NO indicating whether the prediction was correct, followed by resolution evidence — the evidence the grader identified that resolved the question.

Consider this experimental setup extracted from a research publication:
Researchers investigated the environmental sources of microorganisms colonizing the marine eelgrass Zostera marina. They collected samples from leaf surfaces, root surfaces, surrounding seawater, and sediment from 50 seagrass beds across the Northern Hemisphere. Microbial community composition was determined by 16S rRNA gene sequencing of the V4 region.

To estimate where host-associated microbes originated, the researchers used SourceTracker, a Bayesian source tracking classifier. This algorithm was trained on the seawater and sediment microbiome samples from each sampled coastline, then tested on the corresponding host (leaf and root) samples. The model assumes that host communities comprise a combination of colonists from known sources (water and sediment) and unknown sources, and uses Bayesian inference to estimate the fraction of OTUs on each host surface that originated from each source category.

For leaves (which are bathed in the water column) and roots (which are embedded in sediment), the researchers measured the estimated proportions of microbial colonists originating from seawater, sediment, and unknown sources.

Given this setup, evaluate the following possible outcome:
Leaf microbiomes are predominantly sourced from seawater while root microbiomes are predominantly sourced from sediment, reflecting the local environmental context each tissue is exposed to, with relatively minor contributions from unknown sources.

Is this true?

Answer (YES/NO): YES